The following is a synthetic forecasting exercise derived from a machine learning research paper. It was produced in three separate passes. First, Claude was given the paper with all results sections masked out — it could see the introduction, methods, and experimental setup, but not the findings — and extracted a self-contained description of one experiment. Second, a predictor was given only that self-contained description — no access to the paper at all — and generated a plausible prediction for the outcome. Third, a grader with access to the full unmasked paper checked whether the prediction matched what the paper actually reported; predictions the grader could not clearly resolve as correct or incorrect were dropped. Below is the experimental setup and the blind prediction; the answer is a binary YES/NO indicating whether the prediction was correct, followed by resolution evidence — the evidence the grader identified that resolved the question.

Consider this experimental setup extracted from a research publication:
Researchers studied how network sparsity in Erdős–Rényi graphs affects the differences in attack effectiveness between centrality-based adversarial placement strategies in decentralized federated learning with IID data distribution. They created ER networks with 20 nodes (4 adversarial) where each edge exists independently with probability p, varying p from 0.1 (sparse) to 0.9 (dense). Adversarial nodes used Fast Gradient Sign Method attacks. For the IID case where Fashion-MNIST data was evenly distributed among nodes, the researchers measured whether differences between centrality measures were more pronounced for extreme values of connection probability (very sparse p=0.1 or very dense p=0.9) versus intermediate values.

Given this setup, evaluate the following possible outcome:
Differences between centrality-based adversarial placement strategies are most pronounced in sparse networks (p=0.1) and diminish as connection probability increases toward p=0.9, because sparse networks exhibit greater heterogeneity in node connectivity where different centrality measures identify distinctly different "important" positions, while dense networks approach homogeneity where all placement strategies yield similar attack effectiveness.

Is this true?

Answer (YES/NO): NO